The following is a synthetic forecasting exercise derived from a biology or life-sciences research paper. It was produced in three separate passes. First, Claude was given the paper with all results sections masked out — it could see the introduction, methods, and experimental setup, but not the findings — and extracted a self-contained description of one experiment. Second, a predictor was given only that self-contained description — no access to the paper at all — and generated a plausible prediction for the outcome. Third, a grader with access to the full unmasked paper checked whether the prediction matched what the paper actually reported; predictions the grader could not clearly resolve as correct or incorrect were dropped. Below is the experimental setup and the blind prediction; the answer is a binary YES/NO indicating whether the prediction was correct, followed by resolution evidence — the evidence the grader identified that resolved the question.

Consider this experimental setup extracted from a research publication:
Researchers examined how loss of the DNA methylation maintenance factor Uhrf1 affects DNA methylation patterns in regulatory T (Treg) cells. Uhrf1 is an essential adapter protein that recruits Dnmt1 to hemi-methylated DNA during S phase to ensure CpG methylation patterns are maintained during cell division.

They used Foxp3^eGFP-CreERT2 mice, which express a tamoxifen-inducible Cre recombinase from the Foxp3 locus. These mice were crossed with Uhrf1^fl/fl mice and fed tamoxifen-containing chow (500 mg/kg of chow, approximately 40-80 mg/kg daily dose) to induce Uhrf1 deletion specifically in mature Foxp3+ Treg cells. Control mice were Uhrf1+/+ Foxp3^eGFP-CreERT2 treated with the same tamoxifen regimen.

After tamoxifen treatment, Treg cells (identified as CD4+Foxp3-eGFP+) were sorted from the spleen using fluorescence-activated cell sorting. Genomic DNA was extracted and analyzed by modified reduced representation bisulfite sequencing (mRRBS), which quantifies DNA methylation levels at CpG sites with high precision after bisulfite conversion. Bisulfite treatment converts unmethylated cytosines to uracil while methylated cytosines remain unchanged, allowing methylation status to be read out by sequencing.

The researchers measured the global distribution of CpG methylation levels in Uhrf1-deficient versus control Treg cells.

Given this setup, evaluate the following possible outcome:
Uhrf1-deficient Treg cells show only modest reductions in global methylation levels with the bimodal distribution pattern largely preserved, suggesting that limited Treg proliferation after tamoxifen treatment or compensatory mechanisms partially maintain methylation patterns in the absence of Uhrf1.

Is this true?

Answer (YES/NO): NO